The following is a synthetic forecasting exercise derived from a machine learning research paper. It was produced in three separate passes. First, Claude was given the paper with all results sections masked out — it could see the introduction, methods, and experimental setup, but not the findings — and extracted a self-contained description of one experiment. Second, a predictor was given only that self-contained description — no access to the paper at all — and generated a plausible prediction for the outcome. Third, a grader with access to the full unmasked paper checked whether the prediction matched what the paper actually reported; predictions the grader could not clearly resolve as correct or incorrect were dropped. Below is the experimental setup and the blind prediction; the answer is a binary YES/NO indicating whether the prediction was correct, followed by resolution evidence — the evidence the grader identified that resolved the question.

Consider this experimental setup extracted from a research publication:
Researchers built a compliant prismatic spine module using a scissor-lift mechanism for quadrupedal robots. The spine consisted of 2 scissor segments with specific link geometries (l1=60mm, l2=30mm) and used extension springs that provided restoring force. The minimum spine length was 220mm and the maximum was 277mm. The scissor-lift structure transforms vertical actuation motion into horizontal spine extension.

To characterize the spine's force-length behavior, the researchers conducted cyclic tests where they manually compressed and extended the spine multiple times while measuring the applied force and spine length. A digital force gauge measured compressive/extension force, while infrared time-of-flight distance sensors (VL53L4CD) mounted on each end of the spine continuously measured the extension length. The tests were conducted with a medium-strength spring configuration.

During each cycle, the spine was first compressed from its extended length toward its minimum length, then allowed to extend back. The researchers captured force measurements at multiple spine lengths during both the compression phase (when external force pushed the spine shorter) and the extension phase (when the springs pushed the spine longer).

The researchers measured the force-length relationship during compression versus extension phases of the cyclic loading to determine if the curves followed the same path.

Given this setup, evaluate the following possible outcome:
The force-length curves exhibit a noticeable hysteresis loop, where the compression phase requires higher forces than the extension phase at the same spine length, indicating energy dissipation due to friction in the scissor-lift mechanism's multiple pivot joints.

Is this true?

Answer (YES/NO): NO